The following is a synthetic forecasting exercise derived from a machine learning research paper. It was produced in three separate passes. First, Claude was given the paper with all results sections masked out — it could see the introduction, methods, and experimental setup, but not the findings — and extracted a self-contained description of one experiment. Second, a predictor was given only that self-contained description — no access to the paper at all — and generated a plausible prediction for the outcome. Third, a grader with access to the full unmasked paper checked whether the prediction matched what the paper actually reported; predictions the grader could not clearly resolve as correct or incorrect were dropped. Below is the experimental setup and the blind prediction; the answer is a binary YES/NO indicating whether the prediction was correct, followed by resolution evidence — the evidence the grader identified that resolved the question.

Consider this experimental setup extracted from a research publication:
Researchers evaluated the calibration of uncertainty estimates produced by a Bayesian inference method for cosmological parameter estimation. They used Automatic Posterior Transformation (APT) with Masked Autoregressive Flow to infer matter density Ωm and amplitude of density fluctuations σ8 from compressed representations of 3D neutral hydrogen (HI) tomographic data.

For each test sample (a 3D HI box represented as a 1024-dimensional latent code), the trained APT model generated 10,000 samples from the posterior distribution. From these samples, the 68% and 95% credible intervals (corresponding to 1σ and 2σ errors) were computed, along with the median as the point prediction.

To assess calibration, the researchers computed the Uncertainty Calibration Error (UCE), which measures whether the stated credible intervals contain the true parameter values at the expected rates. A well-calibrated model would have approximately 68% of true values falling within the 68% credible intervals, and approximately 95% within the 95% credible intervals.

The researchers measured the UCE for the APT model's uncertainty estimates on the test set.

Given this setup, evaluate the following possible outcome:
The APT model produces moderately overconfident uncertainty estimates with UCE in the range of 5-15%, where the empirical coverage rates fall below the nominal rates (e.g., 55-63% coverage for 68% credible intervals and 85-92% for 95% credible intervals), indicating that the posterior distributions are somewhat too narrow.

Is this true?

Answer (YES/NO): NO